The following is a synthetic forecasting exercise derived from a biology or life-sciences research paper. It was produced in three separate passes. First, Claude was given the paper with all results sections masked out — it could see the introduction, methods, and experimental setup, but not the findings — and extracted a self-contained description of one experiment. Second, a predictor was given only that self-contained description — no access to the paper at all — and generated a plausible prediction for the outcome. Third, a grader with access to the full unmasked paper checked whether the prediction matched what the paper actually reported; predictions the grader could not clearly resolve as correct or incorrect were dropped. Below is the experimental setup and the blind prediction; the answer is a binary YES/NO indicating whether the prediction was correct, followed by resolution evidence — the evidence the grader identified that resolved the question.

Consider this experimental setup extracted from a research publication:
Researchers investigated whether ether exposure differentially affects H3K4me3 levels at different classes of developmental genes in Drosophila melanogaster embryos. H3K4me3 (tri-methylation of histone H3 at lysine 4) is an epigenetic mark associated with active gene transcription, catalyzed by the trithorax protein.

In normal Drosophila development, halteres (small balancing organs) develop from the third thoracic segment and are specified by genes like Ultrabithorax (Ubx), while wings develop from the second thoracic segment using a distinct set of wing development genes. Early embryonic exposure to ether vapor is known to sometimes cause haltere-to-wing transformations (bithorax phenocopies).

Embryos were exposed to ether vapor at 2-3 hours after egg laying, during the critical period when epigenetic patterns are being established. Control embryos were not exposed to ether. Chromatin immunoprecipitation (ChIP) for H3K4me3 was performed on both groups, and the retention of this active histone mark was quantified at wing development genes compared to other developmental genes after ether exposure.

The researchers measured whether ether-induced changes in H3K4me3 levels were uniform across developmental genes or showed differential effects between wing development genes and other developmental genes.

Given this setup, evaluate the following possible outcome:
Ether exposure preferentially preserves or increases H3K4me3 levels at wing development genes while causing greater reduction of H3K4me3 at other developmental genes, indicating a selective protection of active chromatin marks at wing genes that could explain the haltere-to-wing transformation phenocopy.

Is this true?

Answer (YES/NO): YES